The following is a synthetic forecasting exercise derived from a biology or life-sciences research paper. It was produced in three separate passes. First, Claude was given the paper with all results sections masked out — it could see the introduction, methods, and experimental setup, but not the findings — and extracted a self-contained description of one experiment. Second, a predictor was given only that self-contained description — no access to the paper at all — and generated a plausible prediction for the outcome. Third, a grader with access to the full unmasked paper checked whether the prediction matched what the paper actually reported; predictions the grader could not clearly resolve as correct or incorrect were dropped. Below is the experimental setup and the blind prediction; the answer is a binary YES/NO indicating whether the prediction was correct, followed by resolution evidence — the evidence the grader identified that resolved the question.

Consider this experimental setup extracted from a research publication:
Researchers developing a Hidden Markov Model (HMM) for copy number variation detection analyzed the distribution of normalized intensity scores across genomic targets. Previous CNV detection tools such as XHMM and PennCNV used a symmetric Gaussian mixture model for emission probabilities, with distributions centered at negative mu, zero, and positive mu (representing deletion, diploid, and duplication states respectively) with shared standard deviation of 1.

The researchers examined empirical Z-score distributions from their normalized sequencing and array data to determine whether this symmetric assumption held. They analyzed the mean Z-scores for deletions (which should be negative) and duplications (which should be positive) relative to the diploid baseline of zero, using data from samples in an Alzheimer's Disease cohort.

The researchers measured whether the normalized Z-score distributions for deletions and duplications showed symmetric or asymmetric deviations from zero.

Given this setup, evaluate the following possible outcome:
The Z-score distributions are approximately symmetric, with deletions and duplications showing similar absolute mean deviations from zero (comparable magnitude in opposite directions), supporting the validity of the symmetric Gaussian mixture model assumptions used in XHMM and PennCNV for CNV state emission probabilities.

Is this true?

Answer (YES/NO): NO